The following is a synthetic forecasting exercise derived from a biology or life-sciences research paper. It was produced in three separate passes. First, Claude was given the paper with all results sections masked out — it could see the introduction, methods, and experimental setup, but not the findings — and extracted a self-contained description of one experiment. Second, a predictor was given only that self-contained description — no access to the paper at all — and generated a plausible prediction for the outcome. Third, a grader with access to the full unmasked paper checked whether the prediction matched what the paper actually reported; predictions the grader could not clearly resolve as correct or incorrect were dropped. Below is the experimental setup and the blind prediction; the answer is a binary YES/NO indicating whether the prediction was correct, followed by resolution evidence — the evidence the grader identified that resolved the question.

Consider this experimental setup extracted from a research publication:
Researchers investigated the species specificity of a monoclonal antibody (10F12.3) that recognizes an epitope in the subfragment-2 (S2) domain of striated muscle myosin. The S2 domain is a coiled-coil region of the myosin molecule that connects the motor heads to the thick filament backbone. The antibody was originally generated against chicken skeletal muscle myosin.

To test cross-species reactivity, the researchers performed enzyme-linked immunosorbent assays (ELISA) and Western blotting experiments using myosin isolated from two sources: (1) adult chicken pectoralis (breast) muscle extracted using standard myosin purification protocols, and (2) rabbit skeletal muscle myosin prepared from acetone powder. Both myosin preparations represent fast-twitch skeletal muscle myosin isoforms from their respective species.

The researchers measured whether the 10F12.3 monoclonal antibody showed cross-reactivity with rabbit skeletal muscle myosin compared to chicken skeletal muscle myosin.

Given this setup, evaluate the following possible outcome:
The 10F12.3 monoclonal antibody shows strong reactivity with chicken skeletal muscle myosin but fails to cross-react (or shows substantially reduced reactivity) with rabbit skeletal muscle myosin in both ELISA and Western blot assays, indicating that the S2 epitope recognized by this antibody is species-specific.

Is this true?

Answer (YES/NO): YES